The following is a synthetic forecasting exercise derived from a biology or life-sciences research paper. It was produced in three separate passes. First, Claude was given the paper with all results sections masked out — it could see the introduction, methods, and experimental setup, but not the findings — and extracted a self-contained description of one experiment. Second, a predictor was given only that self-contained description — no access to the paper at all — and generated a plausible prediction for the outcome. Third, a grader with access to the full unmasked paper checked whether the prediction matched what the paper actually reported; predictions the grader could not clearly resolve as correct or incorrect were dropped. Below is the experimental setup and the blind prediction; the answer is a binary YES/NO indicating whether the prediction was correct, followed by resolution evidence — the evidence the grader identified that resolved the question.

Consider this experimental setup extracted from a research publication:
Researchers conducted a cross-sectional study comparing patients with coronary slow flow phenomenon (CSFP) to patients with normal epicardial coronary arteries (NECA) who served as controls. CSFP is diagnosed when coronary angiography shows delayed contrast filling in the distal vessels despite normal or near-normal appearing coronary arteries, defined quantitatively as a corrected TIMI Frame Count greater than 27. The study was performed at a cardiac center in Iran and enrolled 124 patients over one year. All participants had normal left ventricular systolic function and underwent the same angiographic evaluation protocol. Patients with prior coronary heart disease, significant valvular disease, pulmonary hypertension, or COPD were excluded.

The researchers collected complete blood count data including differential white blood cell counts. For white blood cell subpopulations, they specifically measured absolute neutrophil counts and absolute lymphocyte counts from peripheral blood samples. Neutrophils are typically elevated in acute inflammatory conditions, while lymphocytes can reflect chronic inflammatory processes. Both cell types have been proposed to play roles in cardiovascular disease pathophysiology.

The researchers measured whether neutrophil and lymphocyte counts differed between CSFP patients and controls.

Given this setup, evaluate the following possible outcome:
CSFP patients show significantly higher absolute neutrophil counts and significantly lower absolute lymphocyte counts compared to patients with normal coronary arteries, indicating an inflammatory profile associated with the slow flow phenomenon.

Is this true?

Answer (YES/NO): NO